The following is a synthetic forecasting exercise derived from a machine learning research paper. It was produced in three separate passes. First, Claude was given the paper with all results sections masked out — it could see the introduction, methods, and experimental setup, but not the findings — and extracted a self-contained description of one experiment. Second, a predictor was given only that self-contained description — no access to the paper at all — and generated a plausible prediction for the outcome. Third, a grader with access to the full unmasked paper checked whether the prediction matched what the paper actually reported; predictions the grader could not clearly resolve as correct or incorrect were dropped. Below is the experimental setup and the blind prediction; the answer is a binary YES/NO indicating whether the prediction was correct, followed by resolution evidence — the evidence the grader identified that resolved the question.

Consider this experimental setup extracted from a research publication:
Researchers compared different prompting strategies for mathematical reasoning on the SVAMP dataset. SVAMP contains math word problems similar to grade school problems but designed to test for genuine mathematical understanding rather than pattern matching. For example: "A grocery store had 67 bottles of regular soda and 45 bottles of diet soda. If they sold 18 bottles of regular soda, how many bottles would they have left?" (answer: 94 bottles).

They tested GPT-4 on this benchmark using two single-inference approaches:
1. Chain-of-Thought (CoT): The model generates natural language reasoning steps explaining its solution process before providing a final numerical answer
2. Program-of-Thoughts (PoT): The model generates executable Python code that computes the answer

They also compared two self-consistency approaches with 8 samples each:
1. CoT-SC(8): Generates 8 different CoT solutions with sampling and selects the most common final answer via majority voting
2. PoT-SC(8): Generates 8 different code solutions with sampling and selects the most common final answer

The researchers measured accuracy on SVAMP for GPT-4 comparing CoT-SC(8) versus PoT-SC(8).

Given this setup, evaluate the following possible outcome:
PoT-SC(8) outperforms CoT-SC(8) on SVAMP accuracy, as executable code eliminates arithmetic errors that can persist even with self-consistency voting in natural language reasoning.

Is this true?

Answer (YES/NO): YES